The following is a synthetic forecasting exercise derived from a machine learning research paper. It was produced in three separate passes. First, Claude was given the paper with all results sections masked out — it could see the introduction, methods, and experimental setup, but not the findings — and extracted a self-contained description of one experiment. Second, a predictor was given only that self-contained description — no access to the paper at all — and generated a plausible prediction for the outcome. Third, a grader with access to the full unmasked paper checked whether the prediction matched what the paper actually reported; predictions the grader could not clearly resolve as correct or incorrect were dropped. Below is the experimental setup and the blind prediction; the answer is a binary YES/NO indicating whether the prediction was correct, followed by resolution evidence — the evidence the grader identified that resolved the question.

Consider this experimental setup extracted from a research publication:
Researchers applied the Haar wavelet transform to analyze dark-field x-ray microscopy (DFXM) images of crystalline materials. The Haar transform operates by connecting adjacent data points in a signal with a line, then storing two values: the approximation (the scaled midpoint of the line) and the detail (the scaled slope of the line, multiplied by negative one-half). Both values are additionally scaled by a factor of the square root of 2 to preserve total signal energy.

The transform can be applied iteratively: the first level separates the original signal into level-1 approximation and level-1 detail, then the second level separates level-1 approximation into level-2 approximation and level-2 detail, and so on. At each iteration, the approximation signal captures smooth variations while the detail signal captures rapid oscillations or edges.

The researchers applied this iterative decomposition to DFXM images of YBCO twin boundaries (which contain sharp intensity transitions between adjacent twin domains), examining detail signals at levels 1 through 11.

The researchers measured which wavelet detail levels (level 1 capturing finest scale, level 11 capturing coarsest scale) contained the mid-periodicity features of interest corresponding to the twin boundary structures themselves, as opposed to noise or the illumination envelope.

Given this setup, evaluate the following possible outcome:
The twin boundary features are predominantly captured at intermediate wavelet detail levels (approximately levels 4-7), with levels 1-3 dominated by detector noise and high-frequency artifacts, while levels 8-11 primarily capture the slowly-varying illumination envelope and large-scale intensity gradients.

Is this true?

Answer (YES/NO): NO